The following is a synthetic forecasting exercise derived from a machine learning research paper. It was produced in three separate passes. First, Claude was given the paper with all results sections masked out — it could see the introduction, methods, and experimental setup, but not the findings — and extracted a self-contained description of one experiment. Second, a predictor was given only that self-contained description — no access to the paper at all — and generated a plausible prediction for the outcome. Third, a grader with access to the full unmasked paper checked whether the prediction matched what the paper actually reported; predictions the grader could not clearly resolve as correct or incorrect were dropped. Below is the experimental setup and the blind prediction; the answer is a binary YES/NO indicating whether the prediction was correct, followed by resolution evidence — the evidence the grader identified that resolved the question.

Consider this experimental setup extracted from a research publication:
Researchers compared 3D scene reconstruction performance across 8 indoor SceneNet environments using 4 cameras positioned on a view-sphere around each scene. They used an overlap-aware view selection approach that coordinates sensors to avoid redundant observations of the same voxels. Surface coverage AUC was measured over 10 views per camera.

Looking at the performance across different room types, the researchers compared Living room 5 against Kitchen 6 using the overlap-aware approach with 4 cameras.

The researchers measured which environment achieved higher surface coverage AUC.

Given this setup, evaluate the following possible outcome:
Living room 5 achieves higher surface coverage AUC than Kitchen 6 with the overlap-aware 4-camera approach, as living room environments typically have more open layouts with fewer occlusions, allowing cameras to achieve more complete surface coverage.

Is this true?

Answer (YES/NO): NO